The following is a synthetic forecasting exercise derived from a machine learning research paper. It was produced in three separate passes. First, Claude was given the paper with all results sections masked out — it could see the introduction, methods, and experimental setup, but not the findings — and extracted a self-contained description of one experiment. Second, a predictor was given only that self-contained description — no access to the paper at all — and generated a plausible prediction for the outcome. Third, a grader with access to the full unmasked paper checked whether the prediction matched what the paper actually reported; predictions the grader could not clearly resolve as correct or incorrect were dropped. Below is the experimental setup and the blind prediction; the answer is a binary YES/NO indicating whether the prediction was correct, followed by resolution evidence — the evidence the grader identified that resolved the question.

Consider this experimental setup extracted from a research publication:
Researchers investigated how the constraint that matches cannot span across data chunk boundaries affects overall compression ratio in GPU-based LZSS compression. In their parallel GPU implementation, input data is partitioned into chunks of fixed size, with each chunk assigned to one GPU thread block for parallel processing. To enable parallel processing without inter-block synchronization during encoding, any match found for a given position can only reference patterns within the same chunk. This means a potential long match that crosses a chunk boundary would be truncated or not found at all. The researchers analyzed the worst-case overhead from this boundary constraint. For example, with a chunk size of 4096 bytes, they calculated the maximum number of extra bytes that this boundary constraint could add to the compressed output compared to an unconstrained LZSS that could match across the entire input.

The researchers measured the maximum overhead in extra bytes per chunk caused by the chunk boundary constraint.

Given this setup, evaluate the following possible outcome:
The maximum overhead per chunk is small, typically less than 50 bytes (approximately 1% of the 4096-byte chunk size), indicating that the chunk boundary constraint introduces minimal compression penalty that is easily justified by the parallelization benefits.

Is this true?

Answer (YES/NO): NO